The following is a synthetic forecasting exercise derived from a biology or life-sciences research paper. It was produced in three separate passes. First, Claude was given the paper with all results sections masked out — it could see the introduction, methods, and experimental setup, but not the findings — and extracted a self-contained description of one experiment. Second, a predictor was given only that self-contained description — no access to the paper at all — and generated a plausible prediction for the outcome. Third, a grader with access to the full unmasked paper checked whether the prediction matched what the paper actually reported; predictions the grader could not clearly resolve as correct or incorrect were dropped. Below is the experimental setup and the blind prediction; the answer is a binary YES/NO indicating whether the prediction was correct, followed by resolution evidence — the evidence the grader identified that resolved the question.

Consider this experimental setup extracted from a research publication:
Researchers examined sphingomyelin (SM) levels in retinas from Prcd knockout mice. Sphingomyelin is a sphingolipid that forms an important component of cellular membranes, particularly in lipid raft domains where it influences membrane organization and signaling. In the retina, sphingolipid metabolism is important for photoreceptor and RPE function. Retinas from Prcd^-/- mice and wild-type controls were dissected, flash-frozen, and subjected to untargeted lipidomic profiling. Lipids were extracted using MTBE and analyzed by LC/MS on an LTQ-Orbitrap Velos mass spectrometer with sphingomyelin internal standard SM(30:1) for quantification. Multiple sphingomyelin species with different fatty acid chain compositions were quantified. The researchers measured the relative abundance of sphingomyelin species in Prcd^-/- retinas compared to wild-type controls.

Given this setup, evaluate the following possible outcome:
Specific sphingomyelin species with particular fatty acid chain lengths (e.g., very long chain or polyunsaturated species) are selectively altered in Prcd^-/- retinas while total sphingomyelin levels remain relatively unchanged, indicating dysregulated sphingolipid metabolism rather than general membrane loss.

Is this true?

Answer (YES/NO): NO